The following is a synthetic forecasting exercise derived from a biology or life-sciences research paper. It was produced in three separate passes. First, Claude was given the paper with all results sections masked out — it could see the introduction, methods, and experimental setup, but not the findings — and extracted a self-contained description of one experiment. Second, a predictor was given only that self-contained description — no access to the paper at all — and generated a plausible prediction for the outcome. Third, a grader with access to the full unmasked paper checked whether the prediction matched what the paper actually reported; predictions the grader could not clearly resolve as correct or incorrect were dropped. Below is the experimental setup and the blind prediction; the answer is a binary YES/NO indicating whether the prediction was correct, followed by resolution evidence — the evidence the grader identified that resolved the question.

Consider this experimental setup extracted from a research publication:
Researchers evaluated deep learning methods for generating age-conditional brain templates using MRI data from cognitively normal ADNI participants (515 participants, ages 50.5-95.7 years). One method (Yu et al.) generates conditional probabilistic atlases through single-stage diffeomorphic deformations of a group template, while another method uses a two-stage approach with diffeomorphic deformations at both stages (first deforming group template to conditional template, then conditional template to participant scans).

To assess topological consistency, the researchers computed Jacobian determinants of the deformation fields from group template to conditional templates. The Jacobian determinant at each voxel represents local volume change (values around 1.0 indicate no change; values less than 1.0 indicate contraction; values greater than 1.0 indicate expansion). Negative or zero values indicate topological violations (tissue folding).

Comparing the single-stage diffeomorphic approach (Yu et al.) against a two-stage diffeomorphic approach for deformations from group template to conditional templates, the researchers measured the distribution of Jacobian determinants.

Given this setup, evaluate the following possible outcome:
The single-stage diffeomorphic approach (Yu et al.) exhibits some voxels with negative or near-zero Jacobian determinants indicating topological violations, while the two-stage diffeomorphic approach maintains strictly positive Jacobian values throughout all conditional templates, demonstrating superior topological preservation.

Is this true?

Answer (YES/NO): NO